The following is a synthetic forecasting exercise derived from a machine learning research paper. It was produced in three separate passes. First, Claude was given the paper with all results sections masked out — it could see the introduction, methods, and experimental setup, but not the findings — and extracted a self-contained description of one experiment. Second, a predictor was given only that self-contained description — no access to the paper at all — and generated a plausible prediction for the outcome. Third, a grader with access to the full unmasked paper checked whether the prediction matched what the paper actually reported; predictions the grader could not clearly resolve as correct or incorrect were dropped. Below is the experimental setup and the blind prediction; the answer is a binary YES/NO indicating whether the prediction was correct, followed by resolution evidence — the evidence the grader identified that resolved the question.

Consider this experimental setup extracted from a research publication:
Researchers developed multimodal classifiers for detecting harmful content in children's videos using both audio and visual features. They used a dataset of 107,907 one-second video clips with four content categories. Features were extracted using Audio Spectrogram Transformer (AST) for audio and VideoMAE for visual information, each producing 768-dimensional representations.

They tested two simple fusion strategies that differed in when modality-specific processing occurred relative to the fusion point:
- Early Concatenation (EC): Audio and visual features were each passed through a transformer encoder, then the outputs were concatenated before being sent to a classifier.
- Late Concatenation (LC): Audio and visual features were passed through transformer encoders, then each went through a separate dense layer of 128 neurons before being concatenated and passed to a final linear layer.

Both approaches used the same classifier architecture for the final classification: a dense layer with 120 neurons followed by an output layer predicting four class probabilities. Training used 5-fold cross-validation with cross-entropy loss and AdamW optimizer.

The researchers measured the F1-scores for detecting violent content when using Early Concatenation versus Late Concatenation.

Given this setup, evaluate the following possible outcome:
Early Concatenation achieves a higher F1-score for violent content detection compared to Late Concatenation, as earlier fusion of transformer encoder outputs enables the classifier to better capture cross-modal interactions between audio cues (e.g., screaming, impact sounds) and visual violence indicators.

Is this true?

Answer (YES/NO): YES